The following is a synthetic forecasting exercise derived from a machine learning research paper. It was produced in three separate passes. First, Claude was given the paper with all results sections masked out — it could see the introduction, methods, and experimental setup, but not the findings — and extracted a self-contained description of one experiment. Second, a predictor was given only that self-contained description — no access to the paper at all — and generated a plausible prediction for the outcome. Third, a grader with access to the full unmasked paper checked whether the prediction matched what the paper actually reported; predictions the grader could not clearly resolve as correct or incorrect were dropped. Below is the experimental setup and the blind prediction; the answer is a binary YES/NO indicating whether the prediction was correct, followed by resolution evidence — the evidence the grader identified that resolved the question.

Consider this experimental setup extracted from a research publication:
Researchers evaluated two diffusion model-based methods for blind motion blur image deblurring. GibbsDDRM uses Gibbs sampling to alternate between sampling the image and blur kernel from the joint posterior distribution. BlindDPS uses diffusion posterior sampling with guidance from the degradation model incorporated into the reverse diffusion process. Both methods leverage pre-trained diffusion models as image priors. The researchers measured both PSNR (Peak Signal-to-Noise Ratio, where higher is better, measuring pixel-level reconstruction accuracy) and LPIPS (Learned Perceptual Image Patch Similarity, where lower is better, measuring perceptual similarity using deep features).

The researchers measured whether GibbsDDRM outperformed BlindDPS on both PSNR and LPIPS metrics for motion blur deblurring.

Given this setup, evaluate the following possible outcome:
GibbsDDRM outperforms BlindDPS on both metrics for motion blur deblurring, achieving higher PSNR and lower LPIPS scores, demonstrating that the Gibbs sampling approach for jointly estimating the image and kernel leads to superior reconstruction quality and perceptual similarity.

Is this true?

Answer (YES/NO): YES